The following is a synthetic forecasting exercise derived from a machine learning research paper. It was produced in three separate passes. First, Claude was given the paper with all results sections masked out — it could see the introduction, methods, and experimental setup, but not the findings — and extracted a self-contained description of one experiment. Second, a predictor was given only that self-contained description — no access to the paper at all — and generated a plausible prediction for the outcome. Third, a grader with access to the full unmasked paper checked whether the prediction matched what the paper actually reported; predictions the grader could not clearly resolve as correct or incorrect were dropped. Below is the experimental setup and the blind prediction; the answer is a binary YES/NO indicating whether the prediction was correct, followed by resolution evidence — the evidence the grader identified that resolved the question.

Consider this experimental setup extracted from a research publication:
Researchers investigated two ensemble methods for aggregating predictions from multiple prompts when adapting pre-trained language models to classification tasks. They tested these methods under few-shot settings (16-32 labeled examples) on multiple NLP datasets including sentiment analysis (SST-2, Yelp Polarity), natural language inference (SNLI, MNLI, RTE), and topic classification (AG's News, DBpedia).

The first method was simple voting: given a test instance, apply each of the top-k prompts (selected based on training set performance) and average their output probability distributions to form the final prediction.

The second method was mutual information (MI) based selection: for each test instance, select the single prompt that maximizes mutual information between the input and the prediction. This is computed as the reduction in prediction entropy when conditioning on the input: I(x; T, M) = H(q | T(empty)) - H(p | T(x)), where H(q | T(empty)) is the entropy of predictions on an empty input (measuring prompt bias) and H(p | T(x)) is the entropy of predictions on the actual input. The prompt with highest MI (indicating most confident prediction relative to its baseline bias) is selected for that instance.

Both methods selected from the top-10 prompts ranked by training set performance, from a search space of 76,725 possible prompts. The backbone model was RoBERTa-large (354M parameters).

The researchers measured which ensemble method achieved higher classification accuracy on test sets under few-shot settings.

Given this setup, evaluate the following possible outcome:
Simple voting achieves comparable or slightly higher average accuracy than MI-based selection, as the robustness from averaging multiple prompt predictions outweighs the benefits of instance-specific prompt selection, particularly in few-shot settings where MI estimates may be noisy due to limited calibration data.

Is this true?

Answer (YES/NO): NO